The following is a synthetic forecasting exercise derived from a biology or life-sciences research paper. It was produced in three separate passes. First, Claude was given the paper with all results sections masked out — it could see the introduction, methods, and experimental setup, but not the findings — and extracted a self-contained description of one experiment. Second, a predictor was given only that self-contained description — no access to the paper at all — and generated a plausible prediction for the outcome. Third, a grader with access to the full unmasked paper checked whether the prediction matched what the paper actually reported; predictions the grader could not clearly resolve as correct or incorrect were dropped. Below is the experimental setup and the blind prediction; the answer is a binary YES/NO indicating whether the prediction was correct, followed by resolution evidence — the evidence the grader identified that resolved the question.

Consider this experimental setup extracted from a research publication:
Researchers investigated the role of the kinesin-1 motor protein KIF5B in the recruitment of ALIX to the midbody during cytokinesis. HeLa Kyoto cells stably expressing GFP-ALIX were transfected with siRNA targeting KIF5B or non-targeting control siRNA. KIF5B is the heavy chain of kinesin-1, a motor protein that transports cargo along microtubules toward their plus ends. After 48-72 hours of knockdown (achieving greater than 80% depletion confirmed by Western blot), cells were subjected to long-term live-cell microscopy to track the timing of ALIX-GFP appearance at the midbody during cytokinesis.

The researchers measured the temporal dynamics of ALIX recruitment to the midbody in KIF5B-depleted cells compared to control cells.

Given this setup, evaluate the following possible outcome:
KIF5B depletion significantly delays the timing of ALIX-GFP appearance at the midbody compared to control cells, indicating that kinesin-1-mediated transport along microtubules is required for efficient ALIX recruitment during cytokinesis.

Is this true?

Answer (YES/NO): YES